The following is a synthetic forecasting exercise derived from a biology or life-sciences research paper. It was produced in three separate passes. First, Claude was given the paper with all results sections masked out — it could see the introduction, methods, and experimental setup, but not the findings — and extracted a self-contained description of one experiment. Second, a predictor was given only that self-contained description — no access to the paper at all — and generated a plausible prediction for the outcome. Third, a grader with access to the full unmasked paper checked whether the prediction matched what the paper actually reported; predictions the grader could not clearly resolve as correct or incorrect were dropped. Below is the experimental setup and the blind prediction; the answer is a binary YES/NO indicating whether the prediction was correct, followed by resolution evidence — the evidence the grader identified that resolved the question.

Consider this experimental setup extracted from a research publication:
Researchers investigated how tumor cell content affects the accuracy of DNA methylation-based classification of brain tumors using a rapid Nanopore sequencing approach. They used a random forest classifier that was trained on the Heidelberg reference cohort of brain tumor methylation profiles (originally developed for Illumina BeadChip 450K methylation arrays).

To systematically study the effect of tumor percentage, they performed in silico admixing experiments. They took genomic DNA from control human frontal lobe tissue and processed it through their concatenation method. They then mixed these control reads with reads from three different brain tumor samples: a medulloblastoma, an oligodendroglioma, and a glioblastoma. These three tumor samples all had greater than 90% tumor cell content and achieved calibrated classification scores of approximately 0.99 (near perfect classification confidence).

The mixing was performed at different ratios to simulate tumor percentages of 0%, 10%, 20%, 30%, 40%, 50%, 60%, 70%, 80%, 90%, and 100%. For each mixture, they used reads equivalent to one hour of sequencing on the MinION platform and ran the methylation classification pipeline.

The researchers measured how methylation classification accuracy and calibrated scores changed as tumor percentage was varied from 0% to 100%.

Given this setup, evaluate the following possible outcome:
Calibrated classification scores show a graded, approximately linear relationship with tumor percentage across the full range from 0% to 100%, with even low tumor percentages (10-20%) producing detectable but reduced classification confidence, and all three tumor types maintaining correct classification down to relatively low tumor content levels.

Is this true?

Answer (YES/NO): NO